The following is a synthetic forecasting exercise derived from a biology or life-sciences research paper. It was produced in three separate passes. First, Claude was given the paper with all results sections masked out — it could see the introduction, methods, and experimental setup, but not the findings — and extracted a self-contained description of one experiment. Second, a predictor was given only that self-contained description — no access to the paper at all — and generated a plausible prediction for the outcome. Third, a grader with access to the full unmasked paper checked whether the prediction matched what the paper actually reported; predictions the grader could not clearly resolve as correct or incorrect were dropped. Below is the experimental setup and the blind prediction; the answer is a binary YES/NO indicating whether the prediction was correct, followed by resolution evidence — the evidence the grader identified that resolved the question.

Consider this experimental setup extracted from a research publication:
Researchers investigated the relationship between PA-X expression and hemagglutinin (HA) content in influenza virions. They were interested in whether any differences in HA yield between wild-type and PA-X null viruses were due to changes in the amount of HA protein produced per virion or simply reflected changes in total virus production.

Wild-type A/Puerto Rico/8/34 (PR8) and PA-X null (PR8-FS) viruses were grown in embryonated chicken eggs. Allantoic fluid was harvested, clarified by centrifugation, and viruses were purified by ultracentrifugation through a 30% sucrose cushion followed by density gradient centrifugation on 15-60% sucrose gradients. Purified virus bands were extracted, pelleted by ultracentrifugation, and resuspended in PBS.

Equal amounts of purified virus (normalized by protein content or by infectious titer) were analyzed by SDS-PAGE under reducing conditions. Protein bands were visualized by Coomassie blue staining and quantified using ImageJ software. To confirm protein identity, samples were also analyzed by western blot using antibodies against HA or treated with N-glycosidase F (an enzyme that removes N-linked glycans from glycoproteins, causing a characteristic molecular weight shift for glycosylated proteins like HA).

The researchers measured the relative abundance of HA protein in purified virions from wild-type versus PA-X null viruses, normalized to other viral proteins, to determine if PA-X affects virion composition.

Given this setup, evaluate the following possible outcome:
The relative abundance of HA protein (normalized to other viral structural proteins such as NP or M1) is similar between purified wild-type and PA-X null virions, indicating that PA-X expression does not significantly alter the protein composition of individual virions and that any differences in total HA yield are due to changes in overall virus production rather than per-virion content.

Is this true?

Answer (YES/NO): NO